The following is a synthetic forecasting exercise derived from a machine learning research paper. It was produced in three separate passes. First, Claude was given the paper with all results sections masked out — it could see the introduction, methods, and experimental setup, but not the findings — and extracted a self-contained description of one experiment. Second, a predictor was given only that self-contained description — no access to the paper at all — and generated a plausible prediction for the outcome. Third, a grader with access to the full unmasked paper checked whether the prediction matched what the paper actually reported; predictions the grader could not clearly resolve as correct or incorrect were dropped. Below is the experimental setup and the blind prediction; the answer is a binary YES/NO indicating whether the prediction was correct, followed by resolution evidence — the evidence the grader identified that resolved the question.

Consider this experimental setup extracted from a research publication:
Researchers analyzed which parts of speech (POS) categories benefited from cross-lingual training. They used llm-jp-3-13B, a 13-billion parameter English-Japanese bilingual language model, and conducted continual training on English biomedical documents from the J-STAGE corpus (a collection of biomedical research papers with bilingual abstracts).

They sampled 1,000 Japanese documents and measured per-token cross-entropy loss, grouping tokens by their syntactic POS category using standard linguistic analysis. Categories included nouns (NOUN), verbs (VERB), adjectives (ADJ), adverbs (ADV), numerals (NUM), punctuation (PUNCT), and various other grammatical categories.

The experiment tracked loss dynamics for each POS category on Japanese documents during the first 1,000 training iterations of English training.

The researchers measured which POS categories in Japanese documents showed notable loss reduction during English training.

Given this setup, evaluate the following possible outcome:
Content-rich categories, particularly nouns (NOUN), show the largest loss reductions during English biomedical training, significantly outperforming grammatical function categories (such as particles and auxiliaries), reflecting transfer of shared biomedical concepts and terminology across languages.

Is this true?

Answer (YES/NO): NO